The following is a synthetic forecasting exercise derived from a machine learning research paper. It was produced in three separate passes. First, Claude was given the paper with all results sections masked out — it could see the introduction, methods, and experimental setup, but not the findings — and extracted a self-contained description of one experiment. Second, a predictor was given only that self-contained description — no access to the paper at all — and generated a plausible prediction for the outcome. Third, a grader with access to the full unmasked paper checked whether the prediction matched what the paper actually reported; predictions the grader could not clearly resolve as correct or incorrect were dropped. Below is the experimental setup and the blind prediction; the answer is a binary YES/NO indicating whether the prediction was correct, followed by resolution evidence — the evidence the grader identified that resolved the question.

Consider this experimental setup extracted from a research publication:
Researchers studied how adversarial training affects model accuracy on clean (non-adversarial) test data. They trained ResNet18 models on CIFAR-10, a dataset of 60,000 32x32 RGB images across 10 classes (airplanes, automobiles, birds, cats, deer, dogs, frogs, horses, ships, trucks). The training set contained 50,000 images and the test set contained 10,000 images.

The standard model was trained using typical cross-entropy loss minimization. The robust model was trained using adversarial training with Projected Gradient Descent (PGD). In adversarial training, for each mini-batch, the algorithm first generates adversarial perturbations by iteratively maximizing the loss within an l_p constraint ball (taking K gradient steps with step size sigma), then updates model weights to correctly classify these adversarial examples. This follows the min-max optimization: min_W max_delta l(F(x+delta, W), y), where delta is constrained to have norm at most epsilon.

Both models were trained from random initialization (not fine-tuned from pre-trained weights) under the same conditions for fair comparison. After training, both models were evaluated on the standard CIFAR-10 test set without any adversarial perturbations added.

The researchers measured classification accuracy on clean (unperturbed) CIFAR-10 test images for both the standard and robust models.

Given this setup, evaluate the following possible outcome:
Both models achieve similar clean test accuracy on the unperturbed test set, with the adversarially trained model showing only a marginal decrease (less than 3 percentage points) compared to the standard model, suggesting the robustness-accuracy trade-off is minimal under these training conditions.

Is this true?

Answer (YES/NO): NO